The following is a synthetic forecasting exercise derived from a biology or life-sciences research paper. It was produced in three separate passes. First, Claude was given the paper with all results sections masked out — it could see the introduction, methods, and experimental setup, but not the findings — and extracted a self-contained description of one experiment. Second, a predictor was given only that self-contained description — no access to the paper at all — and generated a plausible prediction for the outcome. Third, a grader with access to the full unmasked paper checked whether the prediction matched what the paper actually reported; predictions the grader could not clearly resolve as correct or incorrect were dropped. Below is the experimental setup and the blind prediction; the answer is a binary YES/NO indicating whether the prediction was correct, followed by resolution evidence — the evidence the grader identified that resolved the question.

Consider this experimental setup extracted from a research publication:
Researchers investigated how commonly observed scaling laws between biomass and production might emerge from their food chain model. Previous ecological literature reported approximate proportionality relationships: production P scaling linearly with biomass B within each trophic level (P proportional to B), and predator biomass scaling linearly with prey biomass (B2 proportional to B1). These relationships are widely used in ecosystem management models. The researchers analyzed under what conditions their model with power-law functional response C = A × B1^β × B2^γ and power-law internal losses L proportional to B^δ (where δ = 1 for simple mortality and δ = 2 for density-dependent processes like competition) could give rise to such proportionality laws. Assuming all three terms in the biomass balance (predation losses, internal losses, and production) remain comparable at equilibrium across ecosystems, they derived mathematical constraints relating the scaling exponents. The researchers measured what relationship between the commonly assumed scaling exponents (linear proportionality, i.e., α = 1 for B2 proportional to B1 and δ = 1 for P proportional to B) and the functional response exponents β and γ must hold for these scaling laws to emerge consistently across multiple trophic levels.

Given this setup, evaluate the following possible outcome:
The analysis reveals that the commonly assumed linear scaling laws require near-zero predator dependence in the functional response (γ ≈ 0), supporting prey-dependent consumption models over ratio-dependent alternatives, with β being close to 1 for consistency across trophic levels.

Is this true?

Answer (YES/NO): NO